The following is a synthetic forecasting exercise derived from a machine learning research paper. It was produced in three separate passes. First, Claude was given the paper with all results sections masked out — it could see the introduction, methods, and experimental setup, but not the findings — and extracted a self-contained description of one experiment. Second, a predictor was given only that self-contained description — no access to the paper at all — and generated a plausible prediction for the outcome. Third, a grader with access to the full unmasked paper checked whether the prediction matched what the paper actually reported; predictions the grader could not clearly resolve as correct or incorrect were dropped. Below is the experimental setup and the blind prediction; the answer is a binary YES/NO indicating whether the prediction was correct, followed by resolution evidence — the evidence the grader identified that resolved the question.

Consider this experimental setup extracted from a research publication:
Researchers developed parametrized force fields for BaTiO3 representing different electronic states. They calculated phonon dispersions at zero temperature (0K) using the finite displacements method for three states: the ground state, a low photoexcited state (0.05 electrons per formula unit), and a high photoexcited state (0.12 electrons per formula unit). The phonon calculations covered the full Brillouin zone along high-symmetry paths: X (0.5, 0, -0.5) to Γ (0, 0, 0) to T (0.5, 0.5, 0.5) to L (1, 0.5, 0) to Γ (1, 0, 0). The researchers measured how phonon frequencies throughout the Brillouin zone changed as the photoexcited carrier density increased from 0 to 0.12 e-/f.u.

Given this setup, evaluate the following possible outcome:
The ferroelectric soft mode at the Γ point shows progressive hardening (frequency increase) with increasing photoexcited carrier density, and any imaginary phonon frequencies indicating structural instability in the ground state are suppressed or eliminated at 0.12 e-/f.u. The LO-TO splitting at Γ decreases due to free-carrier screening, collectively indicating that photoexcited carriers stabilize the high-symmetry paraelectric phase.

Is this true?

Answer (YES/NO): NO